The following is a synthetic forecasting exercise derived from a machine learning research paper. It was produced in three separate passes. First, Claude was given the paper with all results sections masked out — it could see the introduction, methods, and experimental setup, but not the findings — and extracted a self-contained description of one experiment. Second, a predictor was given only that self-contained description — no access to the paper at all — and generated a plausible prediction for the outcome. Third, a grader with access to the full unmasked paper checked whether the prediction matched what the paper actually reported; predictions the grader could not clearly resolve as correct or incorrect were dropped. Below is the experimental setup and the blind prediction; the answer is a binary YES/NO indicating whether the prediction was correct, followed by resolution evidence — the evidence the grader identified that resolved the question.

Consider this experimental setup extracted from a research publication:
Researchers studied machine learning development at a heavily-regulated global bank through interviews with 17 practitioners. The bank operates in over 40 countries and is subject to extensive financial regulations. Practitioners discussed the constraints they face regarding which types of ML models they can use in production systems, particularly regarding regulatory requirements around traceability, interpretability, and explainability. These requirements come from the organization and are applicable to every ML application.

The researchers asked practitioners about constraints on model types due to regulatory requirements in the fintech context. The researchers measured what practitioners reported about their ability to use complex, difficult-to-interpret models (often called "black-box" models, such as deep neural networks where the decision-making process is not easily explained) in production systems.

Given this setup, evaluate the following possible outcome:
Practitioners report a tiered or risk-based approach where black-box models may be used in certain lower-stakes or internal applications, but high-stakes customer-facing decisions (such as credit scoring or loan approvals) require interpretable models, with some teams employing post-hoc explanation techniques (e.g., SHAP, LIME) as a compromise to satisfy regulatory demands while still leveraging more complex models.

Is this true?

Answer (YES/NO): NO